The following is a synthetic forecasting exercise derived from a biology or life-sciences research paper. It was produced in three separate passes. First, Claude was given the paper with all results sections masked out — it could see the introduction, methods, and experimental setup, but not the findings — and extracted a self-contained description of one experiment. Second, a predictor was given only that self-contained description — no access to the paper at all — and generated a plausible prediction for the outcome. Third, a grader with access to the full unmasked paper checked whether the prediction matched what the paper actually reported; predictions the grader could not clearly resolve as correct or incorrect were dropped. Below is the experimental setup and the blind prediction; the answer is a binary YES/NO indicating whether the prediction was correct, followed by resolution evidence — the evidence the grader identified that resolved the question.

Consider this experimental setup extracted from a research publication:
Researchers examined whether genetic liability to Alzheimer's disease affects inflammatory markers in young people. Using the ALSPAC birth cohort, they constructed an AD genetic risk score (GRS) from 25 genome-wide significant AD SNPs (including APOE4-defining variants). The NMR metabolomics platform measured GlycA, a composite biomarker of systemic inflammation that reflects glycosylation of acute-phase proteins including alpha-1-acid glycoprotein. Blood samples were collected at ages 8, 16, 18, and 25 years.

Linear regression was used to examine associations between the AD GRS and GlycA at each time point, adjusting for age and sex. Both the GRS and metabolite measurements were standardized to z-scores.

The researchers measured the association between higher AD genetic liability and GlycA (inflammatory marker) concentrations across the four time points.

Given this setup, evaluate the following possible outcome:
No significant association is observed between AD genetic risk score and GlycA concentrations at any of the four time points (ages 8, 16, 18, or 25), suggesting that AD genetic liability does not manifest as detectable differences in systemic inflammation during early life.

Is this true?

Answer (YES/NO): YES